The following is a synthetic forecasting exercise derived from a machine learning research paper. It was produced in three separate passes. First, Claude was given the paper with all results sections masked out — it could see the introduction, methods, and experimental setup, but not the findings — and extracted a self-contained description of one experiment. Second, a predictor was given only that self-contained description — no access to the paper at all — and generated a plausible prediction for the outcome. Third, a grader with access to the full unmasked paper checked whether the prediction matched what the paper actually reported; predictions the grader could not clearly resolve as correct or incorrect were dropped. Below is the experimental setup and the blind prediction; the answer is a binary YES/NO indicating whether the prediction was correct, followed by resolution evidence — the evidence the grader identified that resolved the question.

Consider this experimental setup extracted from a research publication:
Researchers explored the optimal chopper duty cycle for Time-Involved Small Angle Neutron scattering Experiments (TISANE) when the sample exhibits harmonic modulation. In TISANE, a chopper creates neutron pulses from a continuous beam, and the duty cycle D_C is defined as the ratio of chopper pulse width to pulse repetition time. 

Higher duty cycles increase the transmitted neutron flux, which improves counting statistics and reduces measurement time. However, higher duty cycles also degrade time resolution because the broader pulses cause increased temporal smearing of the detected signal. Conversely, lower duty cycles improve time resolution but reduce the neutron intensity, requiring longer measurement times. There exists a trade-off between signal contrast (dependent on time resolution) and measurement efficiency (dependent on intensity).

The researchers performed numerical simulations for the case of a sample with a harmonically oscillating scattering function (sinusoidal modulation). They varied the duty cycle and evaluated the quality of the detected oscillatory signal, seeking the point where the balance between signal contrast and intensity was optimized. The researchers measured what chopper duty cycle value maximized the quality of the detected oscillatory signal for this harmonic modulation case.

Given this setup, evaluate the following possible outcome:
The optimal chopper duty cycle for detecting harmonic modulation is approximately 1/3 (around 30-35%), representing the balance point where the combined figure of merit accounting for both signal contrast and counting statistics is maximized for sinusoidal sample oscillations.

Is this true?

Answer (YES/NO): NO